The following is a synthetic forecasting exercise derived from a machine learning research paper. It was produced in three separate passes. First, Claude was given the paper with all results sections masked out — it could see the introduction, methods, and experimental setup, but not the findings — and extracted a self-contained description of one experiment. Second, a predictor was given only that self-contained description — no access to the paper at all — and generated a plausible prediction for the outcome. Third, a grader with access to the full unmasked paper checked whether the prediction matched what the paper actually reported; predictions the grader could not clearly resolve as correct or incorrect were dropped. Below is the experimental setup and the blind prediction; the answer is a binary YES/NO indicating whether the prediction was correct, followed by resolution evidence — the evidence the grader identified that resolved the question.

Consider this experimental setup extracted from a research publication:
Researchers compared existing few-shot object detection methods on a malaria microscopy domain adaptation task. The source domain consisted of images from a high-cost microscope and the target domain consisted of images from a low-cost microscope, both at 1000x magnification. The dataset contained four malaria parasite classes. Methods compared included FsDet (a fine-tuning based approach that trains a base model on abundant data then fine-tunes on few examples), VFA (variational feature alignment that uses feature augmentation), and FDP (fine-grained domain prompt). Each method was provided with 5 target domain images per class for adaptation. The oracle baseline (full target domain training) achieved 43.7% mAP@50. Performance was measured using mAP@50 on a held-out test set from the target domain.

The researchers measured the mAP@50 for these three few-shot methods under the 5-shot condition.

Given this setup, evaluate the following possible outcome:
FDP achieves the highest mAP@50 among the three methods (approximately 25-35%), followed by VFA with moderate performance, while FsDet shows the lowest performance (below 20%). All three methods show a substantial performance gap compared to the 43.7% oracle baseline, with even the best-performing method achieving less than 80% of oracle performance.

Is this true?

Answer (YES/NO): NO